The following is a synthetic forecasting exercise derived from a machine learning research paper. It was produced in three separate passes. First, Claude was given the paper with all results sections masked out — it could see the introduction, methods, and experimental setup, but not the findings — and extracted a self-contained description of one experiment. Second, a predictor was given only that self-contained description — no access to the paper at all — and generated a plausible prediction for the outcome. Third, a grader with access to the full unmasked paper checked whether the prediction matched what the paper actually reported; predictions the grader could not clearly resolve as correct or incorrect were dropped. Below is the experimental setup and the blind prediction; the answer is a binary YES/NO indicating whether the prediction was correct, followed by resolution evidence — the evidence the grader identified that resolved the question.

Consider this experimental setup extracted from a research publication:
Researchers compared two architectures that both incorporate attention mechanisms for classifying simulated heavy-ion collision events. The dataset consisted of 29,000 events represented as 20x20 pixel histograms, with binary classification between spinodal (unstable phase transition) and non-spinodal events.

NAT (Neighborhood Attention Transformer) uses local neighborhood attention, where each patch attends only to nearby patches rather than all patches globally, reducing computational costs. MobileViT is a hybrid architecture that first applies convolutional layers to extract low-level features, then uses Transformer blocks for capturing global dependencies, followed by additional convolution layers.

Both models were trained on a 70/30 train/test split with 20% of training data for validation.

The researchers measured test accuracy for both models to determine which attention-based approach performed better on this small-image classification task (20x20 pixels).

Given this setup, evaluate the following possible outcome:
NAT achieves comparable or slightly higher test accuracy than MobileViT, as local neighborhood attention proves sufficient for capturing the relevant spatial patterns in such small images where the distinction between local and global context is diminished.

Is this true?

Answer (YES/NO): YES